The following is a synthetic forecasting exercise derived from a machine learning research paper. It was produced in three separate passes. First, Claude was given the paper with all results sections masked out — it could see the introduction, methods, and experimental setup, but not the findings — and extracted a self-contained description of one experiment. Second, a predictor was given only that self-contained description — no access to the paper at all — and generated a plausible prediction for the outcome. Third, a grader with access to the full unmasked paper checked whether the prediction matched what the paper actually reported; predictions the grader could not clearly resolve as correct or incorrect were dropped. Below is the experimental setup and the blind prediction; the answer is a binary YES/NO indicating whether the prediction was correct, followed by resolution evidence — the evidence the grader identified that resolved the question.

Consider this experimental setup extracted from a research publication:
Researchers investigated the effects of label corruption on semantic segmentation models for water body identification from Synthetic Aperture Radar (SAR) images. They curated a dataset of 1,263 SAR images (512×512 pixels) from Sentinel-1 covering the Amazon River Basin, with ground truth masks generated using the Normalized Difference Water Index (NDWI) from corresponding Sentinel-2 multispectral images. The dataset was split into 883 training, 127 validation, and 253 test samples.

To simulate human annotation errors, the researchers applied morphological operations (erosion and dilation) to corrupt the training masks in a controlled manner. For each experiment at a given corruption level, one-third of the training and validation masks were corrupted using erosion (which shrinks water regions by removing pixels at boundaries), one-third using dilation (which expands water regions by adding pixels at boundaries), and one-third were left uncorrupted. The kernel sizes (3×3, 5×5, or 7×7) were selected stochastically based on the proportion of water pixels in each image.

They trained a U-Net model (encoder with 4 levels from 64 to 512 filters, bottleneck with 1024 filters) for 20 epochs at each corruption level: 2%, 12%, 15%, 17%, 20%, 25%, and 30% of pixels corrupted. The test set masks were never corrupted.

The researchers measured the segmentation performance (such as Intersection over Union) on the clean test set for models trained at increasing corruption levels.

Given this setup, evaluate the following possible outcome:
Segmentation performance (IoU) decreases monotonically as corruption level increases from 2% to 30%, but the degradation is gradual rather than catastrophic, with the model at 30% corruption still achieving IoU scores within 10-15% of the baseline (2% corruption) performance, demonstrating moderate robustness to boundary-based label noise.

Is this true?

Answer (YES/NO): NO